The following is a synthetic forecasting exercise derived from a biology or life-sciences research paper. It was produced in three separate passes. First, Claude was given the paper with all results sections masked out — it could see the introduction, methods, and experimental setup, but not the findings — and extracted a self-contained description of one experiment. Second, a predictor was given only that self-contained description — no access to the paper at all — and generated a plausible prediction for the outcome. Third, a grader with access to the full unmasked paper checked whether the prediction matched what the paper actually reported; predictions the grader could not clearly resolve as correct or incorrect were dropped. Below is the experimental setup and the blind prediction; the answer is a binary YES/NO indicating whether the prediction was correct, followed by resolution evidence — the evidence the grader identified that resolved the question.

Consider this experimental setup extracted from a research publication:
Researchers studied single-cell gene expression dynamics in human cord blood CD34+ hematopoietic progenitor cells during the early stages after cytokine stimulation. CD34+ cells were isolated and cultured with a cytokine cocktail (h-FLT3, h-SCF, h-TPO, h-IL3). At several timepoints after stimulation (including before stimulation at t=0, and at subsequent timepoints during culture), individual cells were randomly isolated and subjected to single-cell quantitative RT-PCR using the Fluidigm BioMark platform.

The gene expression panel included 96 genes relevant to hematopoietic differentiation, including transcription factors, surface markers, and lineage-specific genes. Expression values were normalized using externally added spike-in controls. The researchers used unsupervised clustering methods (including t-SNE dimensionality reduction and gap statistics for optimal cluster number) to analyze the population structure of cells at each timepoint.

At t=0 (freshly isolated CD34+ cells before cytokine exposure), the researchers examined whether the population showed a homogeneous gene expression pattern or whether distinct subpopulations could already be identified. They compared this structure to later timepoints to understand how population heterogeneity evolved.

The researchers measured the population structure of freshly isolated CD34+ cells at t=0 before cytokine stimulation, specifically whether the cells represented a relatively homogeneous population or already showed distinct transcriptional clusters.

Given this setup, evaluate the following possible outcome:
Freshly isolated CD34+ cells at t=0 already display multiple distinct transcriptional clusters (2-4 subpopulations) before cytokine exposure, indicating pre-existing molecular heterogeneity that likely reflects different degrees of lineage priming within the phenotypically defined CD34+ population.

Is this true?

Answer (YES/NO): NO